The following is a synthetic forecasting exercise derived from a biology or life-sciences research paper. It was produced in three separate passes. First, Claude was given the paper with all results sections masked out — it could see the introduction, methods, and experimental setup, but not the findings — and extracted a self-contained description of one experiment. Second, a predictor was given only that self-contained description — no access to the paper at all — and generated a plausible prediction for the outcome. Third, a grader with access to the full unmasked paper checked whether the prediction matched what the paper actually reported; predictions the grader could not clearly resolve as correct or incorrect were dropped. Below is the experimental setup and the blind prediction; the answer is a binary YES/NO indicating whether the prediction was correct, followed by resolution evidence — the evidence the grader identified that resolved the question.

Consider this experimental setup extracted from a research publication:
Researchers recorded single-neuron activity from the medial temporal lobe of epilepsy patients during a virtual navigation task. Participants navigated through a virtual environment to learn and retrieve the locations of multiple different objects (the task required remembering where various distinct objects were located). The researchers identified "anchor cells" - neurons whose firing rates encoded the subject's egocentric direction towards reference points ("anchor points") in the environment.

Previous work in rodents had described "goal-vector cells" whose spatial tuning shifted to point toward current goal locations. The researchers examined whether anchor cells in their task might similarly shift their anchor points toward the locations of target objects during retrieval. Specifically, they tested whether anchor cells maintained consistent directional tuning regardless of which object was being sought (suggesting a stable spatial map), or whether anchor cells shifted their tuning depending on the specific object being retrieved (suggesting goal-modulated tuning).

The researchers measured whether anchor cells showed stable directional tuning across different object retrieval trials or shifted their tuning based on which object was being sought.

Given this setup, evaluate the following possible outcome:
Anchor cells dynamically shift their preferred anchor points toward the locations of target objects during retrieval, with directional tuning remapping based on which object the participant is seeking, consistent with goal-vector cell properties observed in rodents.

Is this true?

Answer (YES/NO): NO